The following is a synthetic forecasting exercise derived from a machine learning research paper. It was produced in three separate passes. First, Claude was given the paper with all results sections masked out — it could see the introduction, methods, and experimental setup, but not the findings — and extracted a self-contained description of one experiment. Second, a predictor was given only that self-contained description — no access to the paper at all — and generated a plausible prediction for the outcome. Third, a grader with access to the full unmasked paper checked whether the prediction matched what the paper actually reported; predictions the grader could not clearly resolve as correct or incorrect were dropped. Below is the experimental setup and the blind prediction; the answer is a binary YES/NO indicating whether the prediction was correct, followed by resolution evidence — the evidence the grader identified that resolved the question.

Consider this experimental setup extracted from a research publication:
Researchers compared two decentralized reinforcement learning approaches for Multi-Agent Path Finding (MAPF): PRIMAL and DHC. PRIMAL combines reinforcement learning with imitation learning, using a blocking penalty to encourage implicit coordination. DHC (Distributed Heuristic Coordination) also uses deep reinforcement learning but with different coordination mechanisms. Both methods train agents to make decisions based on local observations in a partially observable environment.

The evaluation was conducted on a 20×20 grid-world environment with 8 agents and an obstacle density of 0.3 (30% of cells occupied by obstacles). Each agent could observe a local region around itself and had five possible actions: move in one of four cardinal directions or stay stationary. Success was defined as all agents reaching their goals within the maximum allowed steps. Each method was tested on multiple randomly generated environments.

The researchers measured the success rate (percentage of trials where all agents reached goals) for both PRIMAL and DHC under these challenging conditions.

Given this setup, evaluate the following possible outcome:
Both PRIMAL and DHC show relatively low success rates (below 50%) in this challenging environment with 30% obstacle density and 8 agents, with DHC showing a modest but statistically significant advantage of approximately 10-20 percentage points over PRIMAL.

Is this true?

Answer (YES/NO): NO